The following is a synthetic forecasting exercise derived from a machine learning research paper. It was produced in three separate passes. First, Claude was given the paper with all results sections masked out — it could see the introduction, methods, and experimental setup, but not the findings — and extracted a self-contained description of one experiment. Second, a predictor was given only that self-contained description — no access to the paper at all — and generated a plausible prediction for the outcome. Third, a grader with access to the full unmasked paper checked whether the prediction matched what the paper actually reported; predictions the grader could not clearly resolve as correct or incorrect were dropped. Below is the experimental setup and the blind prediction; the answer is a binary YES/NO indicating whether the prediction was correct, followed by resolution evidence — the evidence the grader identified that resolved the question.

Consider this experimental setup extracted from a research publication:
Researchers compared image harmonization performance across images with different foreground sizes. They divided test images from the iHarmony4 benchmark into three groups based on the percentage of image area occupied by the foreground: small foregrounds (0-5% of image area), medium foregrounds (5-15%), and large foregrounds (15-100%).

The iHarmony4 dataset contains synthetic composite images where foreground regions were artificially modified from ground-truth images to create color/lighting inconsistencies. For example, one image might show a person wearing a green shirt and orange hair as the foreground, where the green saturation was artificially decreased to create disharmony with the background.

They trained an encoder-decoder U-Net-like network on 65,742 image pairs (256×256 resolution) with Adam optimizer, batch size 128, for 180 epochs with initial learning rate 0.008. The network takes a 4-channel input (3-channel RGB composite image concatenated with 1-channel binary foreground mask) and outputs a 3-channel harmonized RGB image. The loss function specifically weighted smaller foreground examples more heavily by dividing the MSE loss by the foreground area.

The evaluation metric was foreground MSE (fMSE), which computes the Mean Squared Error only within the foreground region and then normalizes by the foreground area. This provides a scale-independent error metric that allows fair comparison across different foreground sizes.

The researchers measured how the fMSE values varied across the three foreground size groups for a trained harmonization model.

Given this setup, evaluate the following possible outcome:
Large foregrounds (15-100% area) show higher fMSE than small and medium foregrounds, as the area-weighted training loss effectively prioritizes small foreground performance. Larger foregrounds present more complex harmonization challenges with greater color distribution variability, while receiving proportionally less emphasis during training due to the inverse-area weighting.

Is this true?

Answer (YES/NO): NO